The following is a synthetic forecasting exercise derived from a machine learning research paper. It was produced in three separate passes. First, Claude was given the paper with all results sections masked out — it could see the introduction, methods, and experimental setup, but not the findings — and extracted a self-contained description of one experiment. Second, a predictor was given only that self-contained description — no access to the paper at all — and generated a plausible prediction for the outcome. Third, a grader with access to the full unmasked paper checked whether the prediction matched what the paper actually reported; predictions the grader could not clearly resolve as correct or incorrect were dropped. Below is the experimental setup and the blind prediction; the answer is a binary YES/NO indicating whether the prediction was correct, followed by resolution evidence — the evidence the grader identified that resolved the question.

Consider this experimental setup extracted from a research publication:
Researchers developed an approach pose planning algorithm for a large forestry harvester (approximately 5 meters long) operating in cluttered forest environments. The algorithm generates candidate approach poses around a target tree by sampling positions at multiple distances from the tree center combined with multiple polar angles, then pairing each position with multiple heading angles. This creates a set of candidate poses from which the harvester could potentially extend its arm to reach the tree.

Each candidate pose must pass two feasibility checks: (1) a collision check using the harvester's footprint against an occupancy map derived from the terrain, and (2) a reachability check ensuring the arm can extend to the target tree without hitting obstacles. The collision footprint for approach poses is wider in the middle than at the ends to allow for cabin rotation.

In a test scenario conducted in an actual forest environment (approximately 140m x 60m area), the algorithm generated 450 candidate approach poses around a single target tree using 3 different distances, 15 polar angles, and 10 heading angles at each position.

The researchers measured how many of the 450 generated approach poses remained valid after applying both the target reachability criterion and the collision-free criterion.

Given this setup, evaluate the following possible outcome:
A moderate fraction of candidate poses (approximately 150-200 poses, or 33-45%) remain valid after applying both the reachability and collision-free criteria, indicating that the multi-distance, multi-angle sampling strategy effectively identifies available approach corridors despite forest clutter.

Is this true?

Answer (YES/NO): NO